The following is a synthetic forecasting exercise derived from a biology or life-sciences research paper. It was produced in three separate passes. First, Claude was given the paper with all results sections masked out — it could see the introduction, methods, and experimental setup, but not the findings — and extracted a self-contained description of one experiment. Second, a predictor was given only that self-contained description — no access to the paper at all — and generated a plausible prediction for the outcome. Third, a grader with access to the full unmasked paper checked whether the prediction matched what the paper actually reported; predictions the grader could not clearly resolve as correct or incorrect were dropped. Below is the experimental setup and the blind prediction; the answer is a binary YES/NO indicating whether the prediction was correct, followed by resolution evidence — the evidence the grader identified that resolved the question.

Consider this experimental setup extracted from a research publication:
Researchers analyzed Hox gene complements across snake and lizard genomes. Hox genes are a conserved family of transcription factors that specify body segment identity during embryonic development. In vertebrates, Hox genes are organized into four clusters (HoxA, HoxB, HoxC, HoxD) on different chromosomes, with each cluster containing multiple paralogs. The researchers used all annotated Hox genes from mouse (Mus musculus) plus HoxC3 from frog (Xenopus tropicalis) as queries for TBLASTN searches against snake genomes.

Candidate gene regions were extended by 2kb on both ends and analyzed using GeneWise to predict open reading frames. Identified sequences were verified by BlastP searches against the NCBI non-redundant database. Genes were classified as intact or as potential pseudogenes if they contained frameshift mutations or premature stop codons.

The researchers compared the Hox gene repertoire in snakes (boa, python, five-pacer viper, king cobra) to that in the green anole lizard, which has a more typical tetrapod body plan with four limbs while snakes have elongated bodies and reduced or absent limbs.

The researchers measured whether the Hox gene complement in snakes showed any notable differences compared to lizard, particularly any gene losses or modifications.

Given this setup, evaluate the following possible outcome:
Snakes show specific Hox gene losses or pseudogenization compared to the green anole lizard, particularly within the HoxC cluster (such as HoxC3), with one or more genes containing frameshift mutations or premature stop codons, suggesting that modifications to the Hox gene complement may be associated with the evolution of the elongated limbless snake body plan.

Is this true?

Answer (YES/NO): NO